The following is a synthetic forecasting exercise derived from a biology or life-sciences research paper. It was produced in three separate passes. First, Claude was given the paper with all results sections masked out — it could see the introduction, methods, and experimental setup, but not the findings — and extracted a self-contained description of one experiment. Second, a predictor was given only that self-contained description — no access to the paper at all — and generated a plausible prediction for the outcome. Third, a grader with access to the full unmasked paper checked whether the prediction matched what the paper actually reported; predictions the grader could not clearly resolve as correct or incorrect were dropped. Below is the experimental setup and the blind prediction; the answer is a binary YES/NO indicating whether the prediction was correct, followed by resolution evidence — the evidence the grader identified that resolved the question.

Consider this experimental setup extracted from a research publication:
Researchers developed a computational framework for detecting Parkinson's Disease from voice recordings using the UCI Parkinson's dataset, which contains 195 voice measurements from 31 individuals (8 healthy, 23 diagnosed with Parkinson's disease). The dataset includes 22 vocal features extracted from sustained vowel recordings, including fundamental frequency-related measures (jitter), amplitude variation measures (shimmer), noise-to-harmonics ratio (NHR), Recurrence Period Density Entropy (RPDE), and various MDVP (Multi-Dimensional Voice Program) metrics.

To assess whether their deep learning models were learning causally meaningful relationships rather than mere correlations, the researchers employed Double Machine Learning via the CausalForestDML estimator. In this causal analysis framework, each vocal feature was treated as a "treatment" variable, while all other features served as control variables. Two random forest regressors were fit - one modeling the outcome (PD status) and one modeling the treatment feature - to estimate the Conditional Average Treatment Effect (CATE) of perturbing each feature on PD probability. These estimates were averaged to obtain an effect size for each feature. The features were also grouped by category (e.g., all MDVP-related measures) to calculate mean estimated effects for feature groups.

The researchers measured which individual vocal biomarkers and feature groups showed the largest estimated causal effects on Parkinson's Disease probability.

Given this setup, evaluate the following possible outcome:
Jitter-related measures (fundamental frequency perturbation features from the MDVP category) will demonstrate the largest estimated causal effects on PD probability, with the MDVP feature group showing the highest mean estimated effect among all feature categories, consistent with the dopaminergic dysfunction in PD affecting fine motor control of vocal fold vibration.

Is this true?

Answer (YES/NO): NO